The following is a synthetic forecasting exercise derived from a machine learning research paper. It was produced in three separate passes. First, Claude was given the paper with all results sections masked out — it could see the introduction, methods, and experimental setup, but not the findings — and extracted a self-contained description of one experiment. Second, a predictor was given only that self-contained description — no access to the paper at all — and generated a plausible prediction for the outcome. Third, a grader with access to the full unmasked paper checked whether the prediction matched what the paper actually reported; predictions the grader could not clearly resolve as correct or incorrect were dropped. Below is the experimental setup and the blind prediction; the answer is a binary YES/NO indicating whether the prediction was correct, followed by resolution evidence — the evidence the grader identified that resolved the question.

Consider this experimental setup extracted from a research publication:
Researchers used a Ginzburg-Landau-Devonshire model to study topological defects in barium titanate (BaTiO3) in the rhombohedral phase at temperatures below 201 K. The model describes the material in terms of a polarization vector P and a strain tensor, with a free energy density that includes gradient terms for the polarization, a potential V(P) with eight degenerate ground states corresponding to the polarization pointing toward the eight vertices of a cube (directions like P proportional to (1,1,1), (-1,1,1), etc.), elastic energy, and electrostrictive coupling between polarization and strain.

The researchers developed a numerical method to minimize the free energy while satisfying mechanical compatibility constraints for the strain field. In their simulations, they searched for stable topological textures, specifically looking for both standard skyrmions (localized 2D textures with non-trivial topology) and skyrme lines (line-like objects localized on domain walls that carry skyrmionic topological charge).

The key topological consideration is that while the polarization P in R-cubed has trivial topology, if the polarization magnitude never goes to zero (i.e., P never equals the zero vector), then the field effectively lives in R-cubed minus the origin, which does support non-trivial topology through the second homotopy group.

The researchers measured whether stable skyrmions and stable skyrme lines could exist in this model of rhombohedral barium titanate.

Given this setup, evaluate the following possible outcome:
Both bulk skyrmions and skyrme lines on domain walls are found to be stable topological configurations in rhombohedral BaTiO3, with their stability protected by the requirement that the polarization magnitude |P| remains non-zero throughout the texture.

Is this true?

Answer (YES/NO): NO